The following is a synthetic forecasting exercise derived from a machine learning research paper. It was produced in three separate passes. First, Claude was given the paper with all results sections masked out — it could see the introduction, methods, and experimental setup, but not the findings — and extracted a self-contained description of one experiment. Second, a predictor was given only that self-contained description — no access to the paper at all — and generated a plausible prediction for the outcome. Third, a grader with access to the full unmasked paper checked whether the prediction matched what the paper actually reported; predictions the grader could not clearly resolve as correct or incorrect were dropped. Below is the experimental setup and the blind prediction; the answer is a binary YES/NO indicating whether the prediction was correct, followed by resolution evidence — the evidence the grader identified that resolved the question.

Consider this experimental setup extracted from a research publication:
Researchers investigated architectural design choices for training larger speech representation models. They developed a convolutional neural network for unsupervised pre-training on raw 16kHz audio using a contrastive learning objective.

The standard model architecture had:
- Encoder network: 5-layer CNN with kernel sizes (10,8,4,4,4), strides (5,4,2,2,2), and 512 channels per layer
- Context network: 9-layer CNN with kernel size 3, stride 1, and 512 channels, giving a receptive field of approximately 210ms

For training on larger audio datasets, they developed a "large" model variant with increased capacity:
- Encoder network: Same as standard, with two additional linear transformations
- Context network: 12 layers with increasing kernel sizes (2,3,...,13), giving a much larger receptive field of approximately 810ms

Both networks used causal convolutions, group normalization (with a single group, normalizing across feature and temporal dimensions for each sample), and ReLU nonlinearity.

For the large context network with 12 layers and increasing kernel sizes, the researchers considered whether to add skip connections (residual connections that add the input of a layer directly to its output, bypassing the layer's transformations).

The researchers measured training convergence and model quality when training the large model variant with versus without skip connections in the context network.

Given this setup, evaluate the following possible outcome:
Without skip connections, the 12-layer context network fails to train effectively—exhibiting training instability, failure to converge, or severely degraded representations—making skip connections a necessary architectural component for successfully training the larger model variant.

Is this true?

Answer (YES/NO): YES